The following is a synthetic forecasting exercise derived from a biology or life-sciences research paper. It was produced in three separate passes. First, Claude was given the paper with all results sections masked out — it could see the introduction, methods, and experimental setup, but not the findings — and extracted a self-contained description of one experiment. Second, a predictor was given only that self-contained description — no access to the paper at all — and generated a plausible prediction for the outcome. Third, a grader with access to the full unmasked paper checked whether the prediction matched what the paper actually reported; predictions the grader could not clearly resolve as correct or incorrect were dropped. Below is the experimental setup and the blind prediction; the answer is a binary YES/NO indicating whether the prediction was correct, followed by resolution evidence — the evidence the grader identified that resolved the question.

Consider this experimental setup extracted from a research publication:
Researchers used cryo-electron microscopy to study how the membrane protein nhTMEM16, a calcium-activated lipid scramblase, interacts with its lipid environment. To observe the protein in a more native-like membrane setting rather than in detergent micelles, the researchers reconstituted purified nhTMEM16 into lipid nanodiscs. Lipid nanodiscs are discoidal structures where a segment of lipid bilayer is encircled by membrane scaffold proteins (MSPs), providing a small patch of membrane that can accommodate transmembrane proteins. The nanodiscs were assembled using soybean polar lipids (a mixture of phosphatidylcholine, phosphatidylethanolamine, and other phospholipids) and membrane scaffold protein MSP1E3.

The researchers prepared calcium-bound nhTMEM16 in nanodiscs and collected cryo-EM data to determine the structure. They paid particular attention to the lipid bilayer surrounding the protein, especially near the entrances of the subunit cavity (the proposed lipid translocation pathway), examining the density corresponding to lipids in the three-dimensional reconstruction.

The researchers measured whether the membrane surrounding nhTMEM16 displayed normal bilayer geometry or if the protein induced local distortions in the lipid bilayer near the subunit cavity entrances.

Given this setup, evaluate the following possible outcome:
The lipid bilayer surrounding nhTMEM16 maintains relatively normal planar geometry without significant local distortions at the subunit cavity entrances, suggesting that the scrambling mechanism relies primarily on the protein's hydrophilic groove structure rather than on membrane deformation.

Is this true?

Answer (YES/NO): NO